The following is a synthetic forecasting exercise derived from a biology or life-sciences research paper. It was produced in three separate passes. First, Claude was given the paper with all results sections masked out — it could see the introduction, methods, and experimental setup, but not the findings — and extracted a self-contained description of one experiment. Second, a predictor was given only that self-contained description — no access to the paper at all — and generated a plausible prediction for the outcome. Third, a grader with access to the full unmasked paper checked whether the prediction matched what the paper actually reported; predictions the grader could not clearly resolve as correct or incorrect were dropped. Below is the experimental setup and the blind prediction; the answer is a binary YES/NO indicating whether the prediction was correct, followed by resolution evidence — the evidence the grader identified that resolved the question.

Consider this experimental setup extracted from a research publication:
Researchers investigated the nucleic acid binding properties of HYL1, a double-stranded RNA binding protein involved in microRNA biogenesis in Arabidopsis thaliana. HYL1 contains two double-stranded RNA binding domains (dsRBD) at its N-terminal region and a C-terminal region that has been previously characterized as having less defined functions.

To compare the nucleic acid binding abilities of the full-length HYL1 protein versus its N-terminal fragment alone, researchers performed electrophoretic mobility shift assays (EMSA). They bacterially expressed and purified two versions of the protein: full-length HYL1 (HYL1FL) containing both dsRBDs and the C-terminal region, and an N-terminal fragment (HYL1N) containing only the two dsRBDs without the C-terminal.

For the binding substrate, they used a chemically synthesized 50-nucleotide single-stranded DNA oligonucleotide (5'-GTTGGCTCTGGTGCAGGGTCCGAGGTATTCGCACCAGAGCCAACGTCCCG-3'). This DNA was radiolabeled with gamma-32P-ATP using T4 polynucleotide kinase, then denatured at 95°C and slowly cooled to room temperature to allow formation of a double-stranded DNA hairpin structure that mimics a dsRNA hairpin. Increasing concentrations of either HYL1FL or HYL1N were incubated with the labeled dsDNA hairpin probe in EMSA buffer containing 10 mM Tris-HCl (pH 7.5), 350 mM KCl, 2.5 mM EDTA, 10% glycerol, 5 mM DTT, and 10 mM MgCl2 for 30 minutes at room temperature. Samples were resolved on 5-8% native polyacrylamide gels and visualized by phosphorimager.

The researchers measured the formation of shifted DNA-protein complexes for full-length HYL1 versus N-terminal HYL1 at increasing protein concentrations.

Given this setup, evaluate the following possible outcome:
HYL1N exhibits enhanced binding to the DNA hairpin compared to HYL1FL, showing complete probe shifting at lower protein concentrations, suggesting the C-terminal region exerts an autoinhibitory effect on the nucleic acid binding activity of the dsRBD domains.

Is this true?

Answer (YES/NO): NO